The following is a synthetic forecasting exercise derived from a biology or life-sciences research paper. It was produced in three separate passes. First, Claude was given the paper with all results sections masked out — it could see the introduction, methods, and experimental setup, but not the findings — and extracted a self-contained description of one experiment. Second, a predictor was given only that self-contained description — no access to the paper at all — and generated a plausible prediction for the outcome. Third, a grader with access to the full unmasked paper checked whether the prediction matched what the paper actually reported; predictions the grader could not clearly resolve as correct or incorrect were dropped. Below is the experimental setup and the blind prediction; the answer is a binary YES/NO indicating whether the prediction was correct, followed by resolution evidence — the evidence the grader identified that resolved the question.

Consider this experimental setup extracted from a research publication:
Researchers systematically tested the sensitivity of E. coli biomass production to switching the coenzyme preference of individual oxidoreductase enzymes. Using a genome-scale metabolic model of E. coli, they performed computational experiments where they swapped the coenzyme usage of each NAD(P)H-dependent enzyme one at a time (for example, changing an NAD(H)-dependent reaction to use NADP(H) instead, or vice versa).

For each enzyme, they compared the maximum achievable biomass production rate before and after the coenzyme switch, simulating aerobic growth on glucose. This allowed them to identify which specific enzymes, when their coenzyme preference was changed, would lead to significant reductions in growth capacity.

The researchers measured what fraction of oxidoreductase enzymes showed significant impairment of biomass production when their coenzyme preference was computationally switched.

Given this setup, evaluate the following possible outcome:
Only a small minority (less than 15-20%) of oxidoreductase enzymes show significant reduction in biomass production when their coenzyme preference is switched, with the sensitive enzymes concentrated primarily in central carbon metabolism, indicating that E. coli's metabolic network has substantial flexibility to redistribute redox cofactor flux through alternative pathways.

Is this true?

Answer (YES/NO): NO